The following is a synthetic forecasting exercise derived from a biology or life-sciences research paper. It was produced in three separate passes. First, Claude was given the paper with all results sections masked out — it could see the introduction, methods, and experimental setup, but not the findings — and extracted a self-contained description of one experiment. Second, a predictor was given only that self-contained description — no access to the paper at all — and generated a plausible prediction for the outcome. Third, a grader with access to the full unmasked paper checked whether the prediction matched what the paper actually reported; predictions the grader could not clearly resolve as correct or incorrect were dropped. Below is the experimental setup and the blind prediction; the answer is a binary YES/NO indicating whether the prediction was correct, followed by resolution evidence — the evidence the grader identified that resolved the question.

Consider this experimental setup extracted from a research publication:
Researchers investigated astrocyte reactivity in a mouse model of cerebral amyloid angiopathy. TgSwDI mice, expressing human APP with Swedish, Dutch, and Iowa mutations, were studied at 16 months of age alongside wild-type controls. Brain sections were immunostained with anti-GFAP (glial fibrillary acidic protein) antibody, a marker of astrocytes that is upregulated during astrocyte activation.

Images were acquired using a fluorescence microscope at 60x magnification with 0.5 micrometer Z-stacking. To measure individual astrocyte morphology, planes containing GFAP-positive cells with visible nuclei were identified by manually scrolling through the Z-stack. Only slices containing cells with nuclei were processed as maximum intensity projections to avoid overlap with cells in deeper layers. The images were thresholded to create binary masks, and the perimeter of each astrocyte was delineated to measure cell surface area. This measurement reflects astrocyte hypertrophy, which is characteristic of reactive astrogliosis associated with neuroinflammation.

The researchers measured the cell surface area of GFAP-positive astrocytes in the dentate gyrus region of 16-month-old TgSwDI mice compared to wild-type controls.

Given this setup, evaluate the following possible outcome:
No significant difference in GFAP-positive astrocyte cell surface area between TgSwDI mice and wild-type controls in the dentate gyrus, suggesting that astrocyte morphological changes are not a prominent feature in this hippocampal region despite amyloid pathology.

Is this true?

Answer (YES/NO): NO